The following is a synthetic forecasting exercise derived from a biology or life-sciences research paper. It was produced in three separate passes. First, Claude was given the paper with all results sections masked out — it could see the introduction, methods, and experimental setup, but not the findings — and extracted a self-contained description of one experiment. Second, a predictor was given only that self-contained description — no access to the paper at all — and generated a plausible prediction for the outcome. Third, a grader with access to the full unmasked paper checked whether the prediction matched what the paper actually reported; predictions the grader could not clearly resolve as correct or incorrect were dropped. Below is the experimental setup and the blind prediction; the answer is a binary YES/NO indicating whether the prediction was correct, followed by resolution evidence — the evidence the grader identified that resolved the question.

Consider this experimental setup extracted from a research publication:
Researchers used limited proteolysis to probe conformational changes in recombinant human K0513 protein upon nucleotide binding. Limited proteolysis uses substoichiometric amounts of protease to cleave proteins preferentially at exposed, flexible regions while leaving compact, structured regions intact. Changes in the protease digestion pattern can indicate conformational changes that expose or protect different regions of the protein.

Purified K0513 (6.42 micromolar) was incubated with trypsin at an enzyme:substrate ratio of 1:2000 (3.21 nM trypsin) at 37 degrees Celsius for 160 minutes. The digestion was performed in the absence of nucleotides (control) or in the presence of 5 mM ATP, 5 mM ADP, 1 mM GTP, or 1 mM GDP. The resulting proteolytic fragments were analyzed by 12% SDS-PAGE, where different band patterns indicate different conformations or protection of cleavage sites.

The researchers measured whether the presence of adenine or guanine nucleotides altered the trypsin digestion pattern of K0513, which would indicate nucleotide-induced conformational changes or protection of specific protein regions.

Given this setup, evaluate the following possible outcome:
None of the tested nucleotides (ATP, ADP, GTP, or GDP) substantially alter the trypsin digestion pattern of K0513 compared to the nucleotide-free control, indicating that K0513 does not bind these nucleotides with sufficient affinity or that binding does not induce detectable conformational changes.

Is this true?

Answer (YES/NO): YES